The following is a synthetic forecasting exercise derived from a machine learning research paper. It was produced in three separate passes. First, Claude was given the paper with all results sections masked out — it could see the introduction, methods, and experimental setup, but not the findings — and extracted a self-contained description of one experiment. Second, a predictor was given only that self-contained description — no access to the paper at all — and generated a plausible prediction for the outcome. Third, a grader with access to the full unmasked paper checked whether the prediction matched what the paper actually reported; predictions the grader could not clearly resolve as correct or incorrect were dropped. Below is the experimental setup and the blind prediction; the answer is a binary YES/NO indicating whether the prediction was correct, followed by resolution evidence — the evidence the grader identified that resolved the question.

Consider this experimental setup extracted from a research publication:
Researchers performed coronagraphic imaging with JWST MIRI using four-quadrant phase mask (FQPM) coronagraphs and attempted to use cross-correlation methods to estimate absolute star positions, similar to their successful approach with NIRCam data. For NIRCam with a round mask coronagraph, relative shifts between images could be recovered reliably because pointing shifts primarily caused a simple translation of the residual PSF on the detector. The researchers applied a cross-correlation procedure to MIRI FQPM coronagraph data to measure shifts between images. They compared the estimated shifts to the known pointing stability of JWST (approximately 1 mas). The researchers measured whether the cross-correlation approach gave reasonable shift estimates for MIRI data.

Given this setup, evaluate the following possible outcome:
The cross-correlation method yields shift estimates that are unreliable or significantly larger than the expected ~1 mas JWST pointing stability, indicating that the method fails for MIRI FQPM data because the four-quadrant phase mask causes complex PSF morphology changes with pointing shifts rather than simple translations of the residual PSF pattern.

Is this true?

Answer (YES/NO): YES